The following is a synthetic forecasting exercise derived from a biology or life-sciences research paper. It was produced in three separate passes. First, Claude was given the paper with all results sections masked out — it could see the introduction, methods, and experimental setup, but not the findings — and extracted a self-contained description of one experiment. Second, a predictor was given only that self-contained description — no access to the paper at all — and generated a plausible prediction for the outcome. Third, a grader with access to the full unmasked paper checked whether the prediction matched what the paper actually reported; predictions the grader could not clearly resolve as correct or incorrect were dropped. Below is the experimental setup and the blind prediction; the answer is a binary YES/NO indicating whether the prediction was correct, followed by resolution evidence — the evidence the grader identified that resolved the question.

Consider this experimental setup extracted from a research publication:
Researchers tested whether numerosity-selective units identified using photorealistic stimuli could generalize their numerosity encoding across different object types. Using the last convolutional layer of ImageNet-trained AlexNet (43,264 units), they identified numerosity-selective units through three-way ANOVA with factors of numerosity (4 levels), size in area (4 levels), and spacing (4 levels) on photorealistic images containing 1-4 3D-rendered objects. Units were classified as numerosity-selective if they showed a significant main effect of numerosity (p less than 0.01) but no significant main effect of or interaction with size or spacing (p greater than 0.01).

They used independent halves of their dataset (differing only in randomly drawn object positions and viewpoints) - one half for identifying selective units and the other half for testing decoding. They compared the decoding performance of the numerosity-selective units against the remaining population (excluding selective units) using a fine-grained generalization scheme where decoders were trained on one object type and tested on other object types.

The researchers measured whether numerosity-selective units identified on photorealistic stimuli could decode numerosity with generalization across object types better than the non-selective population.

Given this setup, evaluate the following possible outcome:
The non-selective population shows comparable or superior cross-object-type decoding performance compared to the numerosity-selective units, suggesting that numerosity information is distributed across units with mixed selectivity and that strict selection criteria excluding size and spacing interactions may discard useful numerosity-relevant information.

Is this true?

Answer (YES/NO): YES